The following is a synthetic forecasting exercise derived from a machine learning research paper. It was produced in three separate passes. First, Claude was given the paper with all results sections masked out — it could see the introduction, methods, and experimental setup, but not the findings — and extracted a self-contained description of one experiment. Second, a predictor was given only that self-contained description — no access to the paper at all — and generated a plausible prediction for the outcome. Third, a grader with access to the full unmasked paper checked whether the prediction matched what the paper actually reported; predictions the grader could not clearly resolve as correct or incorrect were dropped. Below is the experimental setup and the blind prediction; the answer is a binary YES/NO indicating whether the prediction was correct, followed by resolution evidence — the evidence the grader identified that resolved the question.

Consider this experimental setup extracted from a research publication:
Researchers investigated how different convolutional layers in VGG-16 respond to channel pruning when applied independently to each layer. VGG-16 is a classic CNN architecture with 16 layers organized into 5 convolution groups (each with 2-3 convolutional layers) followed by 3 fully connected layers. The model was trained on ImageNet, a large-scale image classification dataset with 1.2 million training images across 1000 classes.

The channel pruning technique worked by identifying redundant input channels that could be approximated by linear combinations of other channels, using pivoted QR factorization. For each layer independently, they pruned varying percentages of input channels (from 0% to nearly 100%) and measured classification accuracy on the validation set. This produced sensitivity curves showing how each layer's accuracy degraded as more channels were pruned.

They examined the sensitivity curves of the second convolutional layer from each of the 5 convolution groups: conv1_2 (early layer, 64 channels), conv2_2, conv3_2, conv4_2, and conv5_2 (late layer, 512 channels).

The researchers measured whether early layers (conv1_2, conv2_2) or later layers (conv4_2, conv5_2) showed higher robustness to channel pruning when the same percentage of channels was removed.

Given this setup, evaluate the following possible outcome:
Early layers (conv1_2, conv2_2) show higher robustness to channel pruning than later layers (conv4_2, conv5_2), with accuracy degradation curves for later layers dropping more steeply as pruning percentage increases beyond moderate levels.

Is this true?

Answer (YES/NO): YES